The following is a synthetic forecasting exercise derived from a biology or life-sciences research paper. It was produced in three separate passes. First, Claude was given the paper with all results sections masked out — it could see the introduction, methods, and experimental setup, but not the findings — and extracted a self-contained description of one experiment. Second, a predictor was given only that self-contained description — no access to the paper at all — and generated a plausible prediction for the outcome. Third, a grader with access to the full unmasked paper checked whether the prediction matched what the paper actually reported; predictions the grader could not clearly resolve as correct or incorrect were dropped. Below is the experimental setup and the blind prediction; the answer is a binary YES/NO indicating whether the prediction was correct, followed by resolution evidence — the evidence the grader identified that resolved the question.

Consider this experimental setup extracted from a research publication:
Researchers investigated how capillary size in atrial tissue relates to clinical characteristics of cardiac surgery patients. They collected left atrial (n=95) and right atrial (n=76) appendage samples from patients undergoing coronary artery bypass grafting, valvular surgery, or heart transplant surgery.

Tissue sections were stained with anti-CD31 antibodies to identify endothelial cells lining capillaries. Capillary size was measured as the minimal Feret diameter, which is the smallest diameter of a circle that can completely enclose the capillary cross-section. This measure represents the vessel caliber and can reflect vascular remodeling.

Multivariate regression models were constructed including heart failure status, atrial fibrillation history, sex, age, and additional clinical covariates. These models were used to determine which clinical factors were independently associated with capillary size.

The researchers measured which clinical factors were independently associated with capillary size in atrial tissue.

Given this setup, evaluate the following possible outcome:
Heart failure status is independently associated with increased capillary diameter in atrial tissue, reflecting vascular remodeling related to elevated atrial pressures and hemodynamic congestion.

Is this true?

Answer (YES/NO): YES